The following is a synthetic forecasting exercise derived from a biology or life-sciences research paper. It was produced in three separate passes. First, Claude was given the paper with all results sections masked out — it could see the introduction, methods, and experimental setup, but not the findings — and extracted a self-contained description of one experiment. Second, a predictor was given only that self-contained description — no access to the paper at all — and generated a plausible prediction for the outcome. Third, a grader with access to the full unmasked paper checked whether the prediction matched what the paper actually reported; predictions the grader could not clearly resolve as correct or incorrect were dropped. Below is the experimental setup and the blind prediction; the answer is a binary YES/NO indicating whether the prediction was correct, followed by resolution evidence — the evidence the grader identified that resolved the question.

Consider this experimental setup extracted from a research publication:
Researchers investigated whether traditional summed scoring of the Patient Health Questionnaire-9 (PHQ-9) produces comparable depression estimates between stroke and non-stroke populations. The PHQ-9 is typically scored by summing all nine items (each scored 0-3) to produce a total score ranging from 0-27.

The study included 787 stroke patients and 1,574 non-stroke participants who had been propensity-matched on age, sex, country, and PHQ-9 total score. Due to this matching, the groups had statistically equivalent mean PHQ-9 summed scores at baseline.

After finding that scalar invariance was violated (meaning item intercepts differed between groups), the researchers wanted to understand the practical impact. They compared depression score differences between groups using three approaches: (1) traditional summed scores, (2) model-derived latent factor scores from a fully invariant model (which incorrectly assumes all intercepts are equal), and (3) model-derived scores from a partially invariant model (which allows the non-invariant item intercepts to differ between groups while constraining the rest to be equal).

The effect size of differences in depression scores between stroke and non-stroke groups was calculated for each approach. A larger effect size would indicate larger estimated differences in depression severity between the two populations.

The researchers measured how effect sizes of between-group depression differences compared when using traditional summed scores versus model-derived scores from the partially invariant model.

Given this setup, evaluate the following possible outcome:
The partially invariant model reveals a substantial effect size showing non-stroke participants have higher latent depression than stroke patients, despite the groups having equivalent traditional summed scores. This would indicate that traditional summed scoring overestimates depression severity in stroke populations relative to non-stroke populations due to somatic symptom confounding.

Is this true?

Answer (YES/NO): YES